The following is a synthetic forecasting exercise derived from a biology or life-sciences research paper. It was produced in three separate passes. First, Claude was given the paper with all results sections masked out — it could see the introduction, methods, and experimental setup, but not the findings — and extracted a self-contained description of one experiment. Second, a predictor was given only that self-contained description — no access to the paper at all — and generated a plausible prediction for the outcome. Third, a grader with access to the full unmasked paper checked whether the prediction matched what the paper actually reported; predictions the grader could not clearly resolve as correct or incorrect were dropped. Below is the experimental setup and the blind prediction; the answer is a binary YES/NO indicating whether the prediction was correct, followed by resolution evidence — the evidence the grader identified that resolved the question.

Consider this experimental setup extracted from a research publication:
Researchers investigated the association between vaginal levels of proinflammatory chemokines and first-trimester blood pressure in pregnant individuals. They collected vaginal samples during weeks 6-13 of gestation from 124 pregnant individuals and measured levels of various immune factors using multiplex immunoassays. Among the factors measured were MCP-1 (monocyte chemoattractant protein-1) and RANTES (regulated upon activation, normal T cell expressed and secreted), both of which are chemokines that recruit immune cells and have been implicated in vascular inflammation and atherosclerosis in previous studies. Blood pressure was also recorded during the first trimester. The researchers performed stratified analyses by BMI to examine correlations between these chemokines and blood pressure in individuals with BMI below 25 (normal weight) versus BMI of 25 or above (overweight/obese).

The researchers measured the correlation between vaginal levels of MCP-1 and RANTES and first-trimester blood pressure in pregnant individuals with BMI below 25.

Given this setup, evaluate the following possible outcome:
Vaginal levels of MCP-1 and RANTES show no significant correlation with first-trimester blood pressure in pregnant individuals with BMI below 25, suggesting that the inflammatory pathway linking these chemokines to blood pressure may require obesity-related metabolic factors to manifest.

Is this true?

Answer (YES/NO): NO